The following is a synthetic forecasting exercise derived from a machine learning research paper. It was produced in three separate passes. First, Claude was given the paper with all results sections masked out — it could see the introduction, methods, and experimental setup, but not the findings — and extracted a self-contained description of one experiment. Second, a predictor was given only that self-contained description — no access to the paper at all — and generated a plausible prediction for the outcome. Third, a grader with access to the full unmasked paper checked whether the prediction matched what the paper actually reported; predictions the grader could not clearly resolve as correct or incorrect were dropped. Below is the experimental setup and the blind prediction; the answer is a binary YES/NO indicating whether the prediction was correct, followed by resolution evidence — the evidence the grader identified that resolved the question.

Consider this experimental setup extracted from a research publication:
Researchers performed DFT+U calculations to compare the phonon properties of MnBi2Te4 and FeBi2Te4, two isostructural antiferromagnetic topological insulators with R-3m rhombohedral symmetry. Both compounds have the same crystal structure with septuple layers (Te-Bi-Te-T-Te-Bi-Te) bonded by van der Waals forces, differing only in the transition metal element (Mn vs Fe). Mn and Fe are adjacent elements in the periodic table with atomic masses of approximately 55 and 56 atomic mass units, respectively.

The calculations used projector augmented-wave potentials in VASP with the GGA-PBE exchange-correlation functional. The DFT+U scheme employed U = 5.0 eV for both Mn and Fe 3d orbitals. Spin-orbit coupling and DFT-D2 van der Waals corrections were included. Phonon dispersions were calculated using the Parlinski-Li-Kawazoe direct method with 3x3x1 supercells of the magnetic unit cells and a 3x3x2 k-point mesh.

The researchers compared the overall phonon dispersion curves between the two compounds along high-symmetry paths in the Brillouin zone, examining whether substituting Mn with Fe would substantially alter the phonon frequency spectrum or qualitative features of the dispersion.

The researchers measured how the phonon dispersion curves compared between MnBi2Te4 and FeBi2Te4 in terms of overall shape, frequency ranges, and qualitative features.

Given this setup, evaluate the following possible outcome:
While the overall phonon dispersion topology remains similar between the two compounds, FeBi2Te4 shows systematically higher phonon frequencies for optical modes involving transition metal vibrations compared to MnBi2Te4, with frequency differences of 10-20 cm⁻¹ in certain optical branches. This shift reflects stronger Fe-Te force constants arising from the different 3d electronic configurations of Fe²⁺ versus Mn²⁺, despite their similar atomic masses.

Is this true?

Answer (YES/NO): NO